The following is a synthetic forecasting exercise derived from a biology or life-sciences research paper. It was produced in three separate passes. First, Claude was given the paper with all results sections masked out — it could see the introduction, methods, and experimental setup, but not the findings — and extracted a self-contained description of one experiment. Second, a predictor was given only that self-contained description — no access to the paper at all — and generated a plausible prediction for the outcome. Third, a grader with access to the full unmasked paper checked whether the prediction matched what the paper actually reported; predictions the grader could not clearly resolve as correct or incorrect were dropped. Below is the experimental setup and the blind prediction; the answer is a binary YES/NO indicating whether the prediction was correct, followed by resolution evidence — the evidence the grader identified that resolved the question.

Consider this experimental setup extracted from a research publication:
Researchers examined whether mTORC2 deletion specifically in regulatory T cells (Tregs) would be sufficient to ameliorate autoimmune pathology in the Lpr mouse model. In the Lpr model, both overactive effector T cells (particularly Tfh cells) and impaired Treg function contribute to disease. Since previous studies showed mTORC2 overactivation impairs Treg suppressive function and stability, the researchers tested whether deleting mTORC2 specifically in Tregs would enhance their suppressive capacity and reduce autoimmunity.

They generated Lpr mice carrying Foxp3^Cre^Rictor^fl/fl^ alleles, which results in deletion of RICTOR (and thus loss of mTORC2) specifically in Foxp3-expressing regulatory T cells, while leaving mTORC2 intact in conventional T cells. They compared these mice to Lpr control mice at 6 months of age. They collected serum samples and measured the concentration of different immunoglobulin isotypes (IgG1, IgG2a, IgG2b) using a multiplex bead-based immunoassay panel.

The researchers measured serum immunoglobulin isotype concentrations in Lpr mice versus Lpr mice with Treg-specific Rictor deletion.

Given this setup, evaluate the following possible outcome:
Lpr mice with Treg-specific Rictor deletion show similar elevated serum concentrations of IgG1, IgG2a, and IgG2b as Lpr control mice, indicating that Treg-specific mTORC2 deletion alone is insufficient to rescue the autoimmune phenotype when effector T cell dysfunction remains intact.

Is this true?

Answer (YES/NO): NO